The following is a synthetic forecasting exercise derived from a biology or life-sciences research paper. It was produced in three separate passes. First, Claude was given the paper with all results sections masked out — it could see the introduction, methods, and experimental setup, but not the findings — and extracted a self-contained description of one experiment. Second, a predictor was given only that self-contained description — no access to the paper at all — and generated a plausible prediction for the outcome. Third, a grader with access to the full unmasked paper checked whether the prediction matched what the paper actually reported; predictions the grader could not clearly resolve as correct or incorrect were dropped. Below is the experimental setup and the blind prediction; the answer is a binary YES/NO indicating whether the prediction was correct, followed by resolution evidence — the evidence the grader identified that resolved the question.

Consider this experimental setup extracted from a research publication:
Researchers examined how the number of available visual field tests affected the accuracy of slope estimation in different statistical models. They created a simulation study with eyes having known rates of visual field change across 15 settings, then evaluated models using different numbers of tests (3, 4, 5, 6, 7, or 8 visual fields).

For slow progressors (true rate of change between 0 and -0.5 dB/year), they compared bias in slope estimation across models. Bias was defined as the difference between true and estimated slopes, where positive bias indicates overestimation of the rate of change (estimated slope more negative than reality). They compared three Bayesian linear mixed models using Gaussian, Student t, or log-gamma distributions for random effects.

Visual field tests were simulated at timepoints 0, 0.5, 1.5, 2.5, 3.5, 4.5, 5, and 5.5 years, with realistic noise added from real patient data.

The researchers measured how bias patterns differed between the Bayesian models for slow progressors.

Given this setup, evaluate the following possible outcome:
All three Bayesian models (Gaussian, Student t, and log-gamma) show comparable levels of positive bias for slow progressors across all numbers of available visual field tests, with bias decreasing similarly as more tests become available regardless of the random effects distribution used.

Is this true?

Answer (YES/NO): NO